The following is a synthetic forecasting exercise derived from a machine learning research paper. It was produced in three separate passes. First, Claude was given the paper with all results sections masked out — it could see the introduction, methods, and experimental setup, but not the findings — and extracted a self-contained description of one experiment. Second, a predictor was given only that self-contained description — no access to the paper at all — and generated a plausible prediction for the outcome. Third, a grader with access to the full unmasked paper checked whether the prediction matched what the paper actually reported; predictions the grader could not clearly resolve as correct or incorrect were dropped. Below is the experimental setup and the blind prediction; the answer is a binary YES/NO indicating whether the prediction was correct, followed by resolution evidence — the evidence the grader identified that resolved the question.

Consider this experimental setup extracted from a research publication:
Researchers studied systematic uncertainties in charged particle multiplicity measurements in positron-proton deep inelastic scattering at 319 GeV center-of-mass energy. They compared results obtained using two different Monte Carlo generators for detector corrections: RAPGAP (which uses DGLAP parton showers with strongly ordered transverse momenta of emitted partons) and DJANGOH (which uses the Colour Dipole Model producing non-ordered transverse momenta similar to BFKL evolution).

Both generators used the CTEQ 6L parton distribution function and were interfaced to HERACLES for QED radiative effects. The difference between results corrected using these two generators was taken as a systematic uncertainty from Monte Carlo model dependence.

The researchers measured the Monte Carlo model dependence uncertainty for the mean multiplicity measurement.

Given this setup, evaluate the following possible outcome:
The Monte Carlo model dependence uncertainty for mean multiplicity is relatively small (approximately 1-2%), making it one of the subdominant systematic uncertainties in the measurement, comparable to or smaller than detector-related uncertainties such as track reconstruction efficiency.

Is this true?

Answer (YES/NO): YES